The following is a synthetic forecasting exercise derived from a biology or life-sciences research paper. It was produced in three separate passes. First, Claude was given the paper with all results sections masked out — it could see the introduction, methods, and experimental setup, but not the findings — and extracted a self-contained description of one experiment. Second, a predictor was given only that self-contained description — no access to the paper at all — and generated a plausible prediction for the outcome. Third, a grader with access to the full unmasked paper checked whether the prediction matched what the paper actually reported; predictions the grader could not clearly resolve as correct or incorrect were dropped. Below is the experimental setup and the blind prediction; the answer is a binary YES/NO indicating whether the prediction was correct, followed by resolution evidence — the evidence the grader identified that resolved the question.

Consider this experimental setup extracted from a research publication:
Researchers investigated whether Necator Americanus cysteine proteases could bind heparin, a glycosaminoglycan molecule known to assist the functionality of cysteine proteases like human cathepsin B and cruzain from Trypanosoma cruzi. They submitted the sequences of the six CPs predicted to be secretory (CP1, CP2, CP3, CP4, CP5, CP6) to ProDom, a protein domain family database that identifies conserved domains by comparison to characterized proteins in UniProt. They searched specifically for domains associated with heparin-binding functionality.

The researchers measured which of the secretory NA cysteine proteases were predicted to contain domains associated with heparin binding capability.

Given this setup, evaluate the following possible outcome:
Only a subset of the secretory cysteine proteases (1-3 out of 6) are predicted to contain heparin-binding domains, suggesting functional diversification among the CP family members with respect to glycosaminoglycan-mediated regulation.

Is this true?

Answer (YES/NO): YES